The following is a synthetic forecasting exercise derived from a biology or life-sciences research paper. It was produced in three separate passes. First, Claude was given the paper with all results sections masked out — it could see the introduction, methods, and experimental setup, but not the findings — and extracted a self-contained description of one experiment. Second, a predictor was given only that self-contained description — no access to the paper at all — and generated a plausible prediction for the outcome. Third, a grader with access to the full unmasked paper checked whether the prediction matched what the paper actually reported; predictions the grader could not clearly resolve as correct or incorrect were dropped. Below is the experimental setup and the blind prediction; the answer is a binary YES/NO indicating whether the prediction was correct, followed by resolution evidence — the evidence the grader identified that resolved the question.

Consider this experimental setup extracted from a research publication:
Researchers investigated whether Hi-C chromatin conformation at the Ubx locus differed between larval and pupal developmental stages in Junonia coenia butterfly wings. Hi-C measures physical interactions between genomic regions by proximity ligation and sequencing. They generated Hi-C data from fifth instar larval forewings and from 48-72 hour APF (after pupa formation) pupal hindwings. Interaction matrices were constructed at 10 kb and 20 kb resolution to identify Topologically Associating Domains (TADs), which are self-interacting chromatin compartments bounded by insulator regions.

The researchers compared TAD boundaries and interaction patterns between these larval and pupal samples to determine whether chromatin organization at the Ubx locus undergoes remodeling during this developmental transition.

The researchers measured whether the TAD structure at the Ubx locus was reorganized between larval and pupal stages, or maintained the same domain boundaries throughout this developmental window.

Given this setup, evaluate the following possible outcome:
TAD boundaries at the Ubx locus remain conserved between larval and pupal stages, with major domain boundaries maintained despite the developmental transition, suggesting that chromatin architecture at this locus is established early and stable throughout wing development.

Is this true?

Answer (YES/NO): NO